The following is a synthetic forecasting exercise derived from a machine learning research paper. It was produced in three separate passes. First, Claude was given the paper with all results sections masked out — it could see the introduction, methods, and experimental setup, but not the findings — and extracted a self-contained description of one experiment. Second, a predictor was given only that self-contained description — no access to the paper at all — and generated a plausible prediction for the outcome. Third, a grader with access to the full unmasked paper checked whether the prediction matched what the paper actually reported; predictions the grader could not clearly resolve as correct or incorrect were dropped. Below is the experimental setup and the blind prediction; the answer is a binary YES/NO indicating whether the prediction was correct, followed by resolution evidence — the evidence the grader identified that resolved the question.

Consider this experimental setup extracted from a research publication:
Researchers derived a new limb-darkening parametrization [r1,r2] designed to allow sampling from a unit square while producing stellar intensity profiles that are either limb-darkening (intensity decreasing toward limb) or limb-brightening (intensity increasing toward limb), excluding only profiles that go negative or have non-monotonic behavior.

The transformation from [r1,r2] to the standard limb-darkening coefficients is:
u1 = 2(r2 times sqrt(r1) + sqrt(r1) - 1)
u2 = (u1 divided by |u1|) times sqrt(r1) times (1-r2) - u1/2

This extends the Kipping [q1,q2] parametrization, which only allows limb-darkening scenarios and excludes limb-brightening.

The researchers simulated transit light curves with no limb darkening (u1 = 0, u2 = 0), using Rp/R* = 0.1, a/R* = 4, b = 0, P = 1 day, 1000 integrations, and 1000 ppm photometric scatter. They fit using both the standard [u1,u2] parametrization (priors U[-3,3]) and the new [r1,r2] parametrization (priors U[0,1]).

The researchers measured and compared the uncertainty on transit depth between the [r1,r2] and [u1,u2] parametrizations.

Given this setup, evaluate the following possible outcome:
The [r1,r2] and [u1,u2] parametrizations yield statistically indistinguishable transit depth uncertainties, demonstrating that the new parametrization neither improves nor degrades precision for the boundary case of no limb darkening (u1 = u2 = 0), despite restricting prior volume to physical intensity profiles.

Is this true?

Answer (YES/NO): NO